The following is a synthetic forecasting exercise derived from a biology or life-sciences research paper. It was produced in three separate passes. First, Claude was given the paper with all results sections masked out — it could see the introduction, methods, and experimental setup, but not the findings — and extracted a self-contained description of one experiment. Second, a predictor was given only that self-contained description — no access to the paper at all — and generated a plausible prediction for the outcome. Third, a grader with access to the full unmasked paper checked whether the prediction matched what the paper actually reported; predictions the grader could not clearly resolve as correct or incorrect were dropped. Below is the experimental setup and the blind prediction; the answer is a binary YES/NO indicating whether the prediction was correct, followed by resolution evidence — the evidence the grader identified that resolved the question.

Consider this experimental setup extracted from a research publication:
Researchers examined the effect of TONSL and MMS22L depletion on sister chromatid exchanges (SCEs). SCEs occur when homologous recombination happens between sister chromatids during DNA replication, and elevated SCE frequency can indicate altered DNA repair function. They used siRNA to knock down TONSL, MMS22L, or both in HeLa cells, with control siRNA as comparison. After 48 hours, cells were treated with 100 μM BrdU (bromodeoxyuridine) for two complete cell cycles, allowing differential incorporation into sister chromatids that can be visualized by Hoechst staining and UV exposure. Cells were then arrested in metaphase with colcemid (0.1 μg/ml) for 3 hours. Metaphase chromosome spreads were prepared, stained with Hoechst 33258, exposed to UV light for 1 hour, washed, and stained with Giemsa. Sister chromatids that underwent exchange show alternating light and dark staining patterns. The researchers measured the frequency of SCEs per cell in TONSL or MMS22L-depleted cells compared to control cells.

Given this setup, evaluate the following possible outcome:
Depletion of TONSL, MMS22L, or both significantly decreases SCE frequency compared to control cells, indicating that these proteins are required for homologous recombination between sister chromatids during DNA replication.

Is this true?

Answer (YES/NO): NO